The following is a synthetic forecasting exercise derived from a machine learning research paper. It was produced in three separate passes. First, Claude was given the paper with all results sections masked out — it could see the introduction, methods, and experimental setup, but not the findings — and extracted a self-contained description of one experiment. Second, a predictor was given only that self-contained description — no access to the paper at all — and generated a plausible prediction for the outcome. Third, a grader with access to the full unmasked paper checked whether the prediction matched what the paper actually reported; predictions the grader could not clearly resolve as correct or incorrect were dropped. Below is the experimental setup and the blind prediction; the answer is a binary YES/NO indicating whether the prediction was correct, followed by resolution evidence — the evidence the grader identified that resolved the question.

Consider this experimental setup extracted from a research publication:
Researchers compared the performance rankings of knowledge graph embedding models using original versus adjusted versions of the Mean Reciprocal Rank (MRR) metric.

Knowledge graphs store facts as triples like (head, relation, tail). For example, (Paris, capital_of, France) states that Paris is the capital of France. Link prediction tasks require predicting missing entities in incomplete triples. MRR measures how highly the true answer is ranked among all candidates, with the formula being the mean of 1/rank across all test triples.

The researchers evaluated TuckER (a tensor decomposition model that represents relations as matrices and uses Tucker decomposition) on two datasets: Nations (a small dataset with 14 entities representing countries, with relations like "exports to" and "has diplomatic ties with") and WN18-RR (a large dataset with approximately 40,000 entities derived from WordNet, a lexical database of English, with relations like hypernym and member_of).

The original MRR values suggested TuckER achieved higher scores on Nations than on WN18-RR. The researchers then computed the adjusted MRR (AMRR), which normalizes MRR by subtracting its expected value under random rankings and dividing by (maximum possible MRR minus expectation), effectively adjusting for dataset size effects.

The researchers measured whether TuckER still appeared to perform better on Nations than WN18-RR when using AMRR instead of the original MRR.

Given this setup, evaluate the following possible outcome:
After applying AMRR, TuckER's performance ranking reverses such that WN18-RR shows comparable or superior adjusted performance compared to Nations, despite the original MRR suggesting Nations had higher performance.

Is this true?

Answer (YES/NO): YES